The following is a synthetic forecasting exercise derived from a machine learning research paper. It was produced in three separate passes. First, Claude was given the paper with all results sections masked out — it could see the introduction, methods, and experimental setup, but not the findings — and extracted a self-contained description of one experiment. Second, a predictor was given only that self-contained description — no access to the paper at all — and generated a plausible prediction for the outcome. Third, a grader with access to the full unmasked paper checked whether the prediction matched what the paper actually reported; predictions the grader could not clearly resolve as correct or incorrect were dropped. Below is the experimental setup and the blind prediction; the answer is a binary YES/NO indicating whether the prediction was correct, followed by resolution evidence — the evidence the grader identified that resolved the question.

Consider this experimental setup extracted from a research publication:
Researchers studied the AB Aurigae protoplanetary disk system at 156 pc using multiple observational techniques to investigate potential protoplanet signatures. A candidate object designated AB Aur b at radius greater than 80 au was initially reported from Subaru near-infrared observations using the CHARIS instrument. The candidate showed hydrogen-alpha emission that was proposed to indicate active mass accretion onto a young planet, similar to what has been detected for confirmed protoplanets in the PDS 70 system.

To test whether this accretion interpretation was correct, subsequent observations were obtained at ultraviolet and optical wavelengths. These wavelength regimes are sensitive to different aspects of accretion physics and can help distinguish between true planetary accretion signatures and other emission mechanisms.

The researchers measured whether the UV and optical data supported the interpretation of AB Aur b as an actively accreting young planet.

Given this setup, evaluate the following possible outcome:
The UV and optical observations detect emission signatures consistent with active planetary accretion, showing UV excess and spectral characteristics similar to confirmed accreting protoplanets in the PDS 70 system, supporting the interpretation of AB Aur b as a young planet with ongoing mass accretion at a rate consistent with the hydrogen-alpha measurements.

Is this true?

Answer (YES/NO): NO